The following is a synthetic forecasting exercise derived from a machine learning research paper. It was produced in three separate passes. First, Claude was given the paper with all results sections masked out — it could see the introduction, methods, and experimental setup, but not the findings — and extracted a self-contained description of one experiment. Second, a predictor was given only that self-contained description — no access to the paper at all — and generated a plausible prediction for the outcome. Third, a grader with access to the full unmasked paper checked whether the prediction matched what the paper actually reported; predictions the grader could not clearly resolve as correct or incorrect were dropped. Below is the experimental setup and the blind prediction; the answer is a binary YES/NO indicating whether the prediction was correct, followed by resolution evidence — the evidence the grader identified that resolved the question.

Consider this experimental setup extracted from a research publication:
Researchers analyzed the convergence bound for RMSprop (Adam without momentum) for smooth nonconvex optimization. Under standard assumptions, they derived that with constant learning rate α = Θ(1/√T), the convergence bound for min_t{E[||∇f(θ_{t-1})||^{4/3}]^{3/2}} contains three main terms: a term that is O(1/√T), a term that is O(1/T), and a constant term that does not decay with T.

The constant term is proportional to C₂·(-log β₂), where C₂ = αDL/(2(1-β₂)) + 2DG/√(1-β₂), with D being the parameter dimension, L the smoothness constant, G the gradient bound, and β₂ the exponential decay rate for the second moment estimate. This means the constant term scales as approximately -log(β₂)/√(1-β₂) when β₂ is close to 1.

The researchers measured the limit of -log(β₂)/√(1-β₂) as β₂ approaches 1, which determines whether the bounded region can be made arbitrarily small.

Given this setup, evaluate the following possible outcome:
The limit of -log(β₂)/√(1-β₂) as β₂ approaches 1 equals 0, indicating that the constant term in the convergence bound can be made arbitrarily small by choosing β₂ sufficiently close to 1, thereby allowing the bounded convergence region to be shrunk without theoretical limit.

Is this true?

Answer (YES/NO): YES